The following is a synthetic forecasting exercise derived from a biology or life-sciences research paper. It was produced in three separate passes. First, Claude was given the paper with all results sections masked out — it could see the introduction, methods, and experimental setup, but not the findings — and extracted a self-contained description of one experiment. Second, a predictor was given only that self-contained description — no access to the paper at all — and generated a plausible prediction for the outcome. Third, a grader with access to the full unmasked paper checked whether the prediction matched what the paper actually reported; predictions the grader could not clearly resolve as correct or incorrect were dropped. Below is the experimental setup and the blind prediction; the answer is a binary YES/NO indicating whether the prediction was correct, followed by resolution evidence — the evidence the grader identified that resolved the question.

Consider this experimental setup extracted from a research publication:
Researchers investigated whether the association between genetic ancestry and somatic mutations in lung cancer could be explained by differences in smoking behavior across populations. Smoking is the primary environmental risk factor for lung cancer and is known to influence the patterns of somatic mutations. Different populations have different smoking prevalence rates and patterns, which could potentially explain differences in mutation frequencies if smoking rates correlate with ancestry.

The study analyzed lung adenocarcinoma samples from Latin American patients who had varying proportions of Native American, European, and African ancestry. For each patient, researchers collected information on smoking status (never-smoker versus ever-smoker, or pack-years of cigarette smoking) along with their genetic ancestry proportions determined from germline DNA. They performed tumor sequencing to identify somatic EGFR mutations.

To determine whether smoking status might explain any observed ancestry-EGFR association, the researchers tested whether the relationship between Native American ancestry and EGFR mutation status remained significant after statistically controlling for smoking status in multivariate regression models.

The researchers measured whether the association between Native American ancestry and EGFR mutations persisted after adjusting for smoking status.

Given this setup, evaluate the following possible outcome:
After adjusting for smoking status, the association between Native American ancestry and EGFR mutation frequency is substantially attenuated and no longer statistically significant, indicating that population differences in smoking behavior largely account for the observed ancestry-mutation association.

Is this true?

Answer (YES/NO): NO